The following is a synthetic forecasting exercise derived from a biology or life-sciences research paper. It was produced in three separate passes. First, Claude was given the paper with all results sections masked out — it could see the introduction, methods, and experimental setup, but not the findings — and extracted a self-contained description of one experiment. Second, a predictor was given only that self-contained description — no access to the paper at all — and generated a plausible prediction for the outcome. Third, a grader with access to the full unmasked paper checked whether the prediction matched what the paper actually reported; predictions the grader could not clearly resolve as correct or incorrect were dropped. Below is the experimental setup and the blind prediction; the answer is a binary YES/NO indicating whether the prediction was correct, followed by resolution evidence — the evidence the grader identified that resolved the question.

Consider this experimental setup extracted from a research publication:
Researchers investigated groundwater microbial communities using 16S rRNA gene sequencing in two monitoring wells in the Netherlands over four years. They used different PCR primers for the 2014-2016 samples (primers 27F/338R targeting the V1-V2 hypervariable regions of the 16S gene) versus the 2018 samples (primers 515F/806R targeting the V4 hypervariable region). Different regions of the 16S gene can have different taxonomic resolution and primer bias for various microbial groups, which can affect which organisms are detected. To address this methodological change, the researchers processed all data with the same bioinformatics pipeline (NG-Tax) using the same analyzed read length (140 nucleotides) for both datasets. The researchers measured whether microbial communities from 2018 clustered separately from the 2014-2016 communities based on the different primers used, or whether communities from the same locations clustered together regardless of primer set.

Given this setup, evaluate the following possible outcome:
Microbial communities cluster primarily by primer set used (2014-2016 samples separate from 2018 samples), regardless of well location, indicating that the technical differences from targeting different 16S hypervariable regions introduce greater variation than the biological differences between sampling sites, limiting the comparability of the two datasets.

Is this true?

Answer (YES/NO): NO